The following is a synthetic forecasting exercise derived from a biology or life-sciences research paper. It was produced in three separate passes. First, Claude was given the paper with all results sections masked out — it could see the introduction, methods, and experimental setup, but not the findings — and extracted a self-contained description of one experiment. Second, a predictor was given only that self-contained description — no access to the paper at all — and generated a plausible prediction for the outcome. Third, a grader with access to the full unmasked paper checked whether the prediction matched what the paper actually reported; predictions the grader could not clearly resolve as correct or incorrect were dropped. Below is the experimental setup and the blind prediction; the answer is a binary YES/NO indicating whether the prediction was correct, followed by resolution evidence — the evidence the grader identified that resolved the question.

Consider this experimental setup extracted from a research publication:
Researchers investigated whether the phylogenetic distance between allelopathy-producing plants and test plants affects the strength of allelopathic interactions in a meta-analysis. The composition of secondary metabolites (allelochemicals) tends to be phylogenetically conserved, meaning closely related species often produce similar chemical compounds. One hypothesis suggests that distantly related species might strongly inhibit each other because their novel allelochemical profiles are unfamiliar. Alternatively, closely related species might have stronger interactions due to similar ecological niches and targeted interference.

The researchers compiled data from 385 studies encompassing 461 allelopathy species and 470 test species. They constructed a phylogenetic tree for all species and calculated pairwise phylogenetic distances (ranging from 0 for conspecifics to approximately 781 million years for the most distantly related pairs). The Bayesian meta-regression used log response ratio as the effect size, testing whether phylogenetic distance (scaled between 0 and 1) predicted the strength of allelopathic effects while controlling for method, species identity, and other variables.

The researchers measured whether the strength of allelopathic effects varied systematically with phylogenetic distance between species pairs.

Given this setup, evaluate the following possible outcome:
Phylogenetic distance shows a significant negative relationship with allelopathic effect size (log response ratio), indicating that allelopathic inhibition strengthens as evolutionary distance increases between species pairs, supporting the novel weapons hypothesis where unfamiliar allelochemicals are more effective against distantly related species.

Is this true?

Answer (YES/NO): YES